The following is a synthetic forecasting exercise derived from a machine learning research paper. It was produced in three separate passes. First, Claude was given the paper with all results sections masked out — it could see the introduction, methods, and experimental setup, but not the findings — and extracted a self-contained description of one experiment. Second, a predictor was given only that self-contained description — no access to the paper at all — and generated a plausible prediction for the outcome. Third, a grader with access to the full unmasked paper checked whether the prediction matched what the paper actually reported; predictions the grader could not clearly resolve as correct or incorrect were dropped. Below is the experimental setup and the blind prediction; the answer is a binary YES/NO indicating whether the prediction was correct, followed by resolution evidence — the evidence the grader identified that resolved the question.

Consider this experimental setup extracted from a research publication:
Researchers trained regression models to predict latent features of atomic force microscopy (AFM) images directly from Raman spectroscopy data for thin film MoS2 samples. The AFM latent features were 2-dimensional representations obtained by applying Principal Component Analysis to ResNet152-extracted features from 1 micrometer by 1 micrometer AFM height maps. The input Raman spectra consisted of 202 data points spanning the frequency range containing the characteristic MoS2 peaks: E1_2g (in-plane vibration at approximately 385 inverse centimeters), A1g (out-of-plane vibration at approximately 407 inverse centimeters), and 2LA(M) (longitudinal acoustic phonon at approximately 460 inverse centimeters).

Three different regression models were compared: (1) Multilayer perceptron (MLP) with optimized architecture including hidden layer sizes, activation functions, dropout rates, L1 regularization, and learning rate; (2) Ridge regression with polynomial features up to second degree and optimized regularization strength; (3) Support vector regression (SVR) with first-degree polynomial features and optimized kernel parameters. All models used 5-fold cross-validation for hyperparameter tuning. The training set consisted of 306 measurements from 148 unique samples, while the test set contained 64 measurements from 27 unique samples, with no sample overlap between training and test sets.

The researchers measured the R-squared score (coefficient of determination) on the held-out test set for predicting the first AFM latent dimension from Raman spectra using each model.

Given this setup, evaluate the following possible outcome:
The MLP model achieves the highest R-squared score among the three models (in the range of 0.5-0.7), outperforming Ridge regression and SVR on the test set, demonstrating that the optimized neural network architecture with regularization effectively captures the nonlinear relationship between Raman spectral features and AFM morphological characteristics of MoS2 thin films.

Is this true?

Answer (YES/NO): NO